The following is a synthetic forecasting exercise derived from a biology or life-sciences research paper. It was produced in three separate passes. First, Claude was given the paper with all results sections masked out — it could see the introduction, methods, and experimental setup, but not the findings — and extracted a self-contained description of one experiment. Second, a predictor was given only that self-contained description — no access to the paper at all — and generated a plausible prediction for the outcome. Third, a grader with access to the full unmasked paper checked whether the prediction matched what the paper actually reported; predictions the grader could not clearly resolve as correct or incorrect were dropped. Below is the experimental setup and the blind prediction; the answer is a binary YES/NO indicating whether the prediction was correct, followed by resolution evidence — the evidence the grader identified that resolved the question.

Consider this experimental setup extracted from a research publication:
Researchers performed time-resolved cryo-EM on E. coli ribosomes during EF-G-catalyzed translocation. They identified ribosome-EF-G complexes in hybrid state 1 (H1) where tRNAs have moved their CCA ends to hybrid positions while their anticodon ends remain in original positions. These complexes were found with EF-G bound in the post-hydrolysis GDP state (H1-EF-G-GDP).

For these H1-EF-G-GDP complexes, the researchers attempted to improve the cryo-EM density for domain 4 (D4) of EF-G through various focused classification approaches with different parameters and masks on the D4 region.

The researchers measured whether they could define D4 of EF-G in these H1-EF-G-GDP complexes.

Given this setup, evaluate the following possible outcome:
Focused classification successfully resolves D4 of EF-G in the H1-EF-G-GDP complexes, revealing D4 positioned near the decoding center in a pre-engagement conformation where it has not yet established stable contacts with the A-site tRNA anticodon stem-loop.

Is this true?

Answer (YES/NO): NO